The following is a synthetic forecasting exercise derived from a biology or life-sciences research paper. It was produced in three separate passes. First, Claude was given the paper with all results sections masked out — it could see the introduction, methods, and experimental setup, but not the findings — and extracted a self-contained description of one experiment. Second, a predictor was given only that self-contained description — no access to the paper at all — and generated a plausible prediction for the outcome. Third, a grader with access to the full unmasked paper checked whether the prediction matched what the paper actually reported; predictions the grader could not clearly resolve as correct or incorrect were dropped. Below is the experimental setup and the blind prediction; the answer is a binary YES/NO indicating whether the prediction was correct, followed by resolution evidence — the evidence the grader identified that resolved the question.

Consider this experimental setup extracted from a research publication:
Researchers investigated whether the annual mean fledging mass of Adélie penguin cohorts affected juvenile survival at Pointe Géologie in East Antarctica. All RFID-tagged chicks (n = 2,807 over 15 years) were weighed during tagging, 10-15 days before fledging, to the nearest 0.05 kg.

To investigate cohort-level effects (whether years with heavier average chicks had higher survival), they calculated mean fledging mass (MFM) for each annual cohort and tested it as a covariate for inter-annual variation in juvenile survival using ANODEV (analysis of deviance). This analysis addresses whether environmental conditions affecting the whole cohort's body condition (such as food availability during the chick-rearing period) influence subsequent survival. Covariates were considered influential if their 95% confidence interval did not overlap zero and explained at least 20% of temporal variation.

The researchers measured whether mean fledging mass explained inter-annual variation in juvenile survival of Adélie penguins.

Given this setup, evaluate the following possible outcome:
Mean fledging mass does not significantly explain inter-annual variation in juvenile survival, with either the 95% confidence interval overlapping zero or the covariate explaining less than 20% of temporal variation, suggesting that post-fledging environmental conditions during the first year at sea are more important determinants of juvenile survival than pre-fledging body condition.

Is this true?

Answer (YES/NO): YES